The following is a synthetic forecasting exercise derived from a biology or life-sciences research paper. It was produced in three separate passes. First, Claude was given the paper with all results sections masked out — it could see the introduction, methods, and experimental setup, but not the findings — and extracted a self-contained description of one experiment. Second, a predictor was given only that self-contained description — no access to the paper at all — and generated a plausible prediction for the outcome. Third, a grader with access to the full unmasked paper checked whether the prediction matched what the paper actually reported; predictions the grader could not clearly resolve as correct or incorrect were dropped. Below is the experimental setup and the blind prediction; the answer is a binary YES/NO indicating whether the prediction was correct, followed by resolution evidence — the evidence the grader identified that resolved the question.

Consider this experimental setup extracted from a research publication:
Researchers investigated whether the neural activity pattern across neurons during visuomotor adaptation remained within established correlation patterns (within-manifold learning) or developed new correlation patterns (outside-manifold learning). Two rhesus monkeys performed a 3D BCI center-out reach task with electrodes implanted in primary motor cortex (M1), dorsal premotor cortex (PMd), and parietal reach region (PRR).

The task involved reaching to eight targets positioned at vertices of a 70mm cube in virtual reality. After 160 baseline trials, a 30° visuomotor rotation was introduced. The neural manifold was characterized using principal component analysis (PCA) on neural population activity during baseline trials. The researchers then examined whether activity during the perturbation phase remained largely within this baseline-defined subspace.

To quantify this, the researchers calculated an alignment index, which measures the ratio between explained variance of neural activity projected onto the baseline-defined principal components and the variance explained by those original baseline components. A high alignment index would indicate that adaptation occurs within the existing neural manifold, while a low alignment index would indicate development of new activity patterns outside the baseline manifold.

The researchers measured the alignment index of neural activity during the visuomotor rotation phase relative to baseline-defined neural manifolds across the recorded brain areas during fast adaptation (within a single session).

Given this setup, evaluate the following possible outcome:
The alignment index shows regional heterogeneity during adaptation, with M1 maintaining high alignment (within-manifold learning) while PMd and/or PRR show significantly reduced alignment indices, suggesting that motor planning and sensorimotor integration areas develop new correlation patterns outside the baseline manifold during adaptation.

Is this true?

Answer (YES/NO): NO